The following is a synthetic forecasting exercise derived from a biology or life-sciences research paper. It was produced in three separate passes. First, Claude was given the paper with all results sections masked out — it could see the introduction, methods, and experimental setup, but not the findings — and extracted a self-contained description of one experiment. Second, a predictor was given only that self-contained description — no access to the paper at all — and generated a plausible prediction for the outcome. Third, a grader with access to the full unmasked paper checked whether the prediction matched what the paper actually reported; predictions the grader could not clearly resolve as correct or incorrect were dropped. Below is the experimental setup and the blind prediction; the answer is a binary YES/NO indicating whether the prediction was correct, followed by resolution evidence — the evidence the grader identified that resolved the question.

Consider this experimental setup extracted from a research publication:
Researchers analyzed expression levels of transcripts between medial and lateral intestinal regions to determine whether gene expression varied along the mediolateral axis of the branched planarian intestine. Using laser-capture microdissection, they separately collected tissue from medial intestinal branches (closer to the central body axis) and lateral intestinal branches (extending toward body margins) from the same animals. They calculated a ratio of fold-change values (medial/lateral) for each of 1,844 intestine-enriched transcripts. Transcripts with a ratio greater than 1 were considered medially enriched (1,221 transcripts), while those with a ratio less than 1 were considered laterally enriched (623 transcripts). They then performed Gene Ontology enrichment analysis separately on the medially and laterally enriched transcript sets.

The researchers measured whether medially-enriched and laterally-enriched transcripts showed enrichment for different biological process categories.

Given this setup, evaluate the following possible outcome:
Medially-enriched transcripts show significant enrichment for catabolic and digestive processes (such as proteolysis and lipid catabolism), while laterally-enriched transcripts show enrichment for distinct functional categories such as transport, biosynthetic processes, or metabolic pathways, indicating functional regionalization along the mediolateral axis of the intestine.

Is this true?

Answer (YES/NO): NO